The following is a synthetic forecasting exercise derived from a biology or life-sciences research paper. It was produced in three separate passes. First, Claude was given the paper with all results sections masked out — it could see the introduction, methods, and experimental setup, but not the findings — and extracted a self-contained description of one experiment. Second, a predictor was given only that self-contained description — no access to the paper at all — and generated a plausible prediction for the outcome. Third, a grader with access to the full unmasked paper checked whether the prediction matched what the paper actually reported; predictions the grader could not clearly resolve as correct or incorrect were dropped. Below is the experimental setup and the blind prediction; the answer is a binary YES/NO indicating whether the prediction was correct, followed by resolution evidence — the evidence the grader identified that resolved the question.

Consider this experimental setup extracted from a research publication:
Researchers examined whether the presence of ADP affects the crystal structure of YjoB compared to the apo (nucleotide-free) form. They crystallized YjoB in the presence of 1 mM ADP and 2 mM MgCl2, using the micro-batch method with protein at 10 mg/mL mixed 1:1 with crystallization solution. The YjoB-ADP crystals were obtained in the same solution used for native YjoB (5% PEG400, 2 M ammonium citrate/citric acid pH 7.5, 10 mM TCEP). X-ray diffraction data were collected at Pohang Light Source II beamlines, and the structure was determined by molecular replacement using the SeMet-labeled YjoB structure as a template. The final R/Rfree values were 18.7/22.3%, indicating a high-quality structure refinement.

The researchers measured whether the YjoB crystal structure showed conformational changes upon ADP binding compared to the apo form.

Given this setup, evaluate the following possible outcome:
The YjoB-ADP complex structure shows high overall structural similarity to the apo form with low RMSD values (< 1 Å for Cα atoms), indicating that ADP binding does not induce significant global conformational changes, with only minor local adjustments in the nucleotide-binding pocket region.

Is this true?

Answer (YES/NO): YES